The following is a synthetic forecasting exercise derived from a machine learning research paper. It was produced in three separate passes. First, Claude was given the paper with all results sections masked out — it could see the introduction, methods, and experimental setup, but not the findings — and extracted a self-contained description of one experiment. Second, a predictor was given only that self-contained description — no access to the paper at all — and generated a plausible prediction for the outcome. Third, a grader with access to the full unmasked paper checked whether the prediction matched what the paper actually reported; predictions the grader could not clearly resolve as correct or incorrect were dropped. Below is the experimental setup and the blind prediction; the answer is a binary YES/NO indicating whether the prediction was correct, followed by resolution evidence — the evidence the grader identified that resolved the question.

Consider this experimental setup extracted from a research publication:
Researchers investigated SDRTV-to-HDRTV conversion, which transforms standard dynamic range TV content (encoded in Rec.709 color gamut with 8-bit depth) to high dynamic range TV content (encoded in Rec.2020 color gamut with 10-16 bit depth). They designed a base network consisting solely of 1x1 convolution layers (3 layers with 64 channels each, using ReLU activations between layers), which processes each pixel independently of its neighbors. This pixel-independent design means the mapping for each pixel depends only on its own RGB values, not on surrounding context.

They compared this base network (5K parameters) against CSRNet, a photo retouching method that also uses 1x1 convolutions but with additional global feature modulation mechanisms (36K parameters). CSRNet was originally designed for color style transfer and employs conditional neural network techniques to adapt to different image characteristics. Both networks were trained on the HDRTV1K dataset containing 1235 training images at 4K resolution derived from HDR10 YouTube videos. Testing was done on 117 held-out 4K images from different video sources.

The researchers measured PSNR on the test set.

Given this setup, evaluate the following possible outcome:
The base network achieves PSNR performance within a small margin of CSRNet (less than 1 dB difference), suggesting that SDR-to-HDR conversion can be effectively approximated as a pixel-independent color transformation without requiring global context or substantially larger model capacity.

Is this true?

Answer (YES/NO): NO